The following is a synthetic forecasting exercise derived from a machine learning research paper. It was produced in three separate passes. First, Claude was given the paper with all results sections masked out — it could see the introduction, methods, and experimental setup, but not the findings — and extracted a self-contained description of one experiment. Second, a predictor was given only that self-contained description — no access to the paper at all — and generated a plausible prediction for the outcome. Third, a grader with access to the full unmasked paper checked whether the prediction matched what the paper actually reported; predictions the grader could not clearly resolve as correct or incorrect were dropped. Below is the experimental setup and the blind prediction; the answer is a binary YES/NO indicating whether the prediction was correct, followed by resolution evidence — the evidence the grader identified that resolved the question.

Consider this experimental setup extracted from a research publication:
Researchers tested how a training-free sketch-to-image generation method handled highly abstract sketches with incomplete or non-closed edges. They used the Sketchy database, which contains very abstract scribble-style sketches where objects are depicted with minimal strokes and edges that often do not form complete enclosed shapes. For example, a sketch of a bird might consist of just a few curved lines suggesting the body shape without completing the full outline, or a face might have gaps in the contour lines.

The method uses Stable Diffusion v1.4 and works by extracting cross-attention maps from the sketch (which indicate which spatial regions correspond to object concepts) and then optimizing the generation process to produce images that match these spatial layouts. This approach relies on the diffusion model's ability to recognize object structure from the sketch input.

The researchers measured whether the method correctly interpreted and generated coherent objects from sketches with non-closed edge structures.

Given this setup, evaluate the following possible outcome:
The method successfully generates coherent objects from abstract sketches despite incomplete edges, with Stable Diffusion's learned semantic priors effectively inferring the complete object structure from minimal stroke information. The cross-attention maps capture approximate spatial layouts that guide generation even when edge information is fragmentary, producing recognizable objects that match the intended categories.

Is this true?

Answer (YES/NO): NO